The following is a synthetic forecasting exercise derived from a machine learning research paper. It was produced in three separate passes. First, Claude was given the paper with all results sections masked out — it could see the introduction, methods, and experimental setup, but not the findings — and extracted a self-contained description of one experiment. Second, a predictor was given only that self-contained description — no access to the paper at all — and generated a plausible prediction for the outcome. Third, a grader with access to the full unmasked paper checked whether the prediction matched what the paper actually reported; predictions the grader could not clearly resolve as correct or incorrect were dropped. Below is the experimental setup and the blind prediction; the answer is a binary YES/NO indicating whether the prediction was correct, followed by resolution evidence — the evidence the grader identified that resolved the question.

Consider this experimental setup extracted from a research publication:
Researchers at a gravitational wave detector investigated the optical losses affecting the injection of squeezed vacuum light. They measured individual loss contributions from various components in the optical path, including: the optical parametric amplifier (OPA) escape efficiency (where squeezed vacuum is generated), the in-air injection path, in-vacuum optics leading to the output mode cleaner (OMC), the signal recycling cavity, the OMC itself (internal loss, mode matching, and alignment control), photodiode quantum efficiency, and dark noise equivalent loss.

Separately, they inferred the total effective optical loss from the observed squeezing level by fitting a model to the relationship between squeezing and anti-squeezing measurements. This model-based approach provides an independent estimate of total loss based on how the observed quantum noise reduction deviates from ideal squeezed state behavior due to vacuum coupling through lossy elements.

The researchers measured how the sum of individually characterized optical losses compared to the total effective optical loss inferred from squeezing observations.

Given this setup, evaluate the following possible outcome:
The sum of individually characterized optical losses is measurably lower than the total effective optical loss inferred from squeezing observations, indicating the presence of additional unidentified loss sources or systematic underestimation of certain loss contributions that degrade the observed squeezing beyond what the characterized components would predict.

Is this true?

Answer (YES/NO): YES